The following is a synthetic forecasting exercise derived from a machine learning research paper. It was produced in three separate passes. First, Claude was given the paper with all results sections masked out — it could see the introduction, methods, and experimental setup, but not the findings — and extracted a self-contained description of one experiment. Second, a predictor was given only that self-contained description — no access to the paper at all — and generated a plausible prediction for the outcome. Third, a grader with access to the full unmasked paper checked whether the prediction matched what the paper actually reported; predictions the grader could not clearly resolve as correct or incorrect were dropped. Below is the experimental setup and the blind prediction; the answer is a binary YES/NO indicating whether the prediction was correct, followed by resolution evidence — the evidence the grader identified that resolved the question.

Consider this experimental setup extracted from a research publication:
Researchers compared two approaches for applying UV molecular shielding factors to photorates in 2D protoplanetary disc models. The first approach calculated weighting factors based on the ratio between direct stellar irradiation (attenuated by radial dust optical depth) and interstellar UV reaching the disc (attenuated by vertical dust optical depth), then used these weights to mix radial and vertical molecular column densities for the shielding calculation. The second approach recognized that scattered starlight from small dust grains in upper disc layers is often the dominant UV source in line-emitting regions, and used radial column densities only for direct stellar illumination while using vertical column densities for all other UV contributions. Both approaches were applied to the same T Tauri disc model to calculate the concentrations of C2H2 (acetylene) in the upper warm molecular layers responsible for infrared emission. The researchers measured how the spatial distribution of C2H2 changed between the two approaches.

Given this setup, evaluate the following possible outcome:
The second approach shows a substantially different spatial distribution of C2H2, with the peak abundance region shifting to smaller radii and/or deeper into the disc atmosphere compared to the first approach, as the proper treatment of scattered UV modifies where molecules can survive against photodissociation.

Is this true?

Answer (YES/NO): YES